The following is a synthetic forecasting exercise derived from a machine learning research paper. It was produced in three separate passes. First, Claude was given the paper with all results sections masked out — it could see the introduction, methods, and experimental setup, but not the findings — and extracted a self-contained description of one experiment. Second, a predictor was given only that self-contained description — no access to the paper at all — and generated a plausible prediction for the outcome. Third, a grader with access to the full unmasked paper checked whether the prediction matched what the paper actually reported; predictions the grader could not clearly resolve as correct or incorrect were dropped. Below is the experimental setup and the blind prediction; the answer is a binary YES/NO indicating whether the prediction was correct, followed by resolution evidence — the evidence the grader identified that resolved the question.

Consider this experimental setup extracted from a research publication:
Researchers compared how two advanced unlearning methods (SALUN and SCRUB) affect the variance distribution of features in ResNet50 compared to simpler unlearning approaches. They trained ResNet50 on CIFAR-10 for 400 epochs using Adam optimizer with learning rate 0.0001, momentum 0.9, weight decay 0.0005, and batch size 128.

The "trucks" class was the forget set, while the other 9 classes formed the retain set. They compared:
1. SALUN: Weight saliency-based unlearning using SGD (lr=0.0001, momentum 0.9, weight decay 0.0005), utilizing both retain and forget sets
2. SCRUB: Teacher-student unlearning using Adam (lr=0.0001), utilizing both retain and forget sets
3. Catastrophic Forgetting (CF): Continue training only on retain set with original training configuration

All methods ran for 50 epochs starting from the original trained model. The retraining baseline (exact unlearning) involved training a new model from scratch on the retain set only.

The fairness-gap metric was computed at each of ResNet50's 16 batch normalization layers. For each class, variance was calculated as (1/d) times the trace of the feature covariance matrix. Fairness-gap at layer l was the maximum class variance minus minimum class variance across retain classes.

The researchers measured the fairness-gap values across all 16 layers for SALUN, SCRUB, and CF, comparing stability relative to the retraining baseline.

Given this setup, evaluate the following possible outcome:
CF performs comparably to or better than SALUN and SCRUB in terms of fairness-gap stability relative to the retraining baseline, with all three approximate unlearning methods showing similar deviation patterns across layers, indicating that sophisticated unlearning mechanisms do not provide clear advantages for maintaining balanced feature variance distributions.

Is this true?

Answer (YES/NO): NO